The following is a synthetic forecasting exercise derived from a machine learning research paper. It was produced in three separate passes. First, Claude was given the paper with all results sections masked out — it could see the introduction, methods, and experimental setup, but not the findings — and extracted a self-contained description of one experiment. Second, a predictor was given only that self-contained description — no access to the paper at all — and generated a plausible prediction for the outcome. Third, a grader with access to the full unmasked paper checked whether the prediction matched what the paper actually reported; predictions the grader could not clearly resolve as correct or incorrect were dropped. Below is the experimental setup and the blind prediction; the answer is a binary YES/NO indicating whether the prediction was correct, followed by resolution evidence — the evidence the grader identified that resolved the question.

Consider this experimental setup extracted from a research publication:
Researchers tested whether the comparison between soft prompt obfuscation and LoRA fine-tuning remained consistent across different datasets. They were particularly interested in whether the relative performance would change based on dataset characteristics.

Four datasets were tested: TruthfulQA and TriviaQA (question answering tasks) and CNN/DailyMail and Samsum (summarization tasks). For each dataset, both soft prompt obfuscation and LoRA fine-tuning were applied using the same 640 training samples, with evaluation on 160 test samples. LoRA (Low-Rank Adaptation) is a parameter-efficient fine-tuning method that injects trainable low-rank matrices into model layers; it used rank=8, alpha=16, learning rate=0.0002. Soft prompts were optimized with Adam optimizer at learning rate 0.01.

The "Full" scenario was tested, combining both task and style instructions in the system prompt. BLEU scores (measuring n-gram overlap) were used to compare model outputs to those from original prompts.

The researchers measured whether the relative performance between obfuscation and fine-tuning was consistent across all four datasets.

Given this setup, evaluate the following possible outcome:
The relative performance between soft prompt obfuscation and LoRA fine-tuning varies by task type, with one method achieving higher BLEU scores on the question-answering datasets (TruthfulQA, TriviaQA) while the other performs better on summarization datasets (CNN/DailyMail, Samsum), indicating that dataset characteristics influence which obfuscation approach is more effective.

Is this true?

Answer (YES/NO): NO